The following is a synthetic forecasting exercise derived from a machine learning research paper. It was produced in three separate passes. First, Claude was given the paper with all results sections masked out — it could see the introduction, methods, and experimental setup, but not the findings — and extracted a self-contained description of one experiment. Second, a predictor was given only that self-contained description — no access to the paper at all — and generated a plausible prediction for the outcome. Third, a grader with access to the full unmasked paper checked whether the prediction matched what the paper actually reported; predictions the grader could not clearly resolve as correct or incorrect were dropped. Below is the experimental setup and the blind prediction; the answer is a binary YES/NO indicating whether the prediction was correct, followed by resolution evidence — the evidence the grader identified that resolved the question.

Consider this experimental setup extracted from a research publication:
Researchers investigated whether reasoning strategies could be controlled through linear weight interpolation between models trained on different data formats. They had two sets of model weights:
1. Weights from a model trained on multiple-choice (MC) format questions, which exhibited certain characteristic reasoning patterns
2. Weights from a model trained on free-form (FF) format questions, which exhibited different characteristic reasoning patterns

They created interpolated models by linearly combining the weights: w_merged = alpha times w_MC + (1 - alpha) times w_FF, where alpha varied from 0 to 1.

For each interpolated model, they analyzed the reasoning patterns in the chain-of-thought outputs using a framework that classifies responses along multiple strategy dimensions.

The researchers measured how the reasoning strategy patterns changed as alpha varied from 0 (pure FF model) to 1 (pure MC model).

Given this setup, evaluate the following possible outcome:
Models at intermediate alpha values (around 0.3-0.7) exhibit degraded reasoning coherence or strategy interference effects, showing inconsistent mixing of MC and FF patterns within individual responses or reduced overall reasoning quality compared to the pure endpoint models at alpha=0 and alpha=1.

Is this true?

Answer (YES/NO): NO